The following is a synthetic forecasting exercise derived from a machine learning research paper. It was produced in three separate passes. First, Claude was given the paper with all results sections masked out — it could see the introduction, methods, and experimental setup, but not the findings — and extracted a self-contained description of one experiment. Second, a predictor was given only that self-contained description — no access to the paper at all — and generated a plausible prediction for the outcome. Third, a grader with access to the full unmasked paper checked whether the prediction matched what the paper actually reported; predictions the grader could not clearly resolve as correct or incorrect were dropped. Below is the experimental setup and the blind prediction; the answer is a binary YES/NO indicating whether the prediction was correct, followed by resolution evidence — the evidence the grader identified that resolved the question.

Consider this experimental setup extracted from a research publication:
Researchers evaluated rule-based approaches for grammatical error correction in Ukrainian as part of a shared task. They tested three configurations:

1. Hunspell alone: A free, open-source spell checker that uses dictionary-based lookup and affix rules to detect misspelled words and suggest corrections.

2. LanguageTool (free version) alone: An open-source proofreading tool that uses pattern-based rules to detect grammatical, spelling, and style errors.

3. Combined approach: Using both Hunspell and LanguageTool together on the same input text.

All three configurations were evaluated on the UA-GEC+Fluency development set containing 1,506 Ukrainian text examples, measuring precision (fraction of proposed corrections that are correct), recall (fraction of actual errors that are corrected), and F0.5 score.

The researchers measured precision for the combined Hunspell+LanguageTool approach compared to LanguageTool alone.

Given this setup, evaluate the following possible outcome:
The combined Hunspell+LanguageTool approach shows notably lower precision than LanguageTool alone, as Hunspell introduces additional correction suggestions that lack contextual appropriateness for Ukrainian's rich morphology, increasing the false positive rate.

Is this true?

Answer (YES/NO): YES